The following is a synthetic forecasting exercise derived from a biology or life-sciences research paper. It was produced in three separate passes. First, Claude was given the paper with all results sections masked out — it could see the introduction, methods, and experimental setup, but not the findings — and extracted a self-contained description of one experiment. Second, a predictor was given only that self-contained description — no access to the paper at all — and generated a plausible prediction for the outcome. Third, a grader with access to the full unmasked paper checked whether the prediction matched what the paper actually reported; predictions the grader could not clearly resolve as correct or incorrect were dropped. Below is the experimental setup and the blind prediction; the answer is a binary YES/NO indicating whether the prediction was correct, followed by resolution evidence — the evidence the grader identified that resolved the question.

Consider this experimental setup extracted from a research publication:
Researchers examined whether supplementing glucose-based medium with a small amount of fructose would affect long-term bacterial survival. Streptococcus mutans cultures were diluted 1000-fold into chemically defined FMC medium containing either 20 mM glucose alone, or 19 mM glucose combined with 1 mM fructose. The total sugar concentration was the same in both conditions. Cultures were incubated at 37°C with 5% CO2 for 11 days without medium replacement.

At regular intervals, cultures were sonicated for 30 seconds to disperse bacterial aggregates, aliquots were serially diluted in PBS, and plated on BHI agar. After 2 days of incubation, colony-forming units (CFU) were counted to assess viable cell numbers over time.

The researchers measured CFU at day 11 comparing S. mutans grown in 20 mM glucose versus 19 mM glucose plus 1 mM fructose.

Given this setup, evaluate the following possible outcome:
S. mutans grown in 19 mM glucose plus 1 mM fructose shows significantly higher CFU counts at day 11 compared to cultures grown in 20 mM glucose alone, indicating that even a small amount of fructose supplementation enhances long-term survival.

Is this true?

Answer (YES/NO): NO